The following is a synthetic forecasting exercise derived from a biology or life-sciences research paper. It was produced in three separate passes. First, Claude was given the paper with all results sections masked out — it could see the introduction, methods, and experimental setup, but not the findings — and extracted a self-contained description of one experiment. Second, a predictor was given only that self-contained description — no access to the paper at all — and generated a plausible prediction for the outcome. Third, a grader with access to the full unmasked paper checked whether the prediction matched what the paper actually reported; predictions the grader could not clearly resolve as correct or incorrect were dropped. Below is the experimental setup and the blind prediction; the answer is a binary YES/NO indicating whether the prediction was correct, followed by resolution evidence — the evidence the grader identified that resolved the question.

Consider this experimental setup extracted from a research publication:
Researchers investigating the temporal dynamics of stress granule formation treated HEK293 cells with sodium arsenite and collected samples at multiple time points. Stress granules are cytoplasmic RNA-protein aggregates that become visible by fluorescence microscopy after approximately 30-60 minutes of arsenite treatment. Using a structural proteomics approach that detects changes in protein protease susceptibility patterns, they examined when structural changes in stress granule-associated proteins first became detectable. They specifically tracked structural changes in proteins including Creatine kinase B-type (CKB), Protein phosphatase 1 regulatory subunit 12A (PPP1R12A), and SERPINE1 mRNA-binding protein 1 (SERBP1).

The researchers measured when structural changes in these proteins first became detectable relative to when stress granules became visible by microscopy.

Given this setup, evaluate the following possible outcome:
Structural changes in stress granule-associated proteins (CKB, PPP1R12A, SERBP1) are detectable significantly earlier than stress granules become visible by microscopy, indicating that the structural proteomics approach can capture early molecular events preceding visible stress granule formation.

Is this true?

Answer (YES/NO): YES